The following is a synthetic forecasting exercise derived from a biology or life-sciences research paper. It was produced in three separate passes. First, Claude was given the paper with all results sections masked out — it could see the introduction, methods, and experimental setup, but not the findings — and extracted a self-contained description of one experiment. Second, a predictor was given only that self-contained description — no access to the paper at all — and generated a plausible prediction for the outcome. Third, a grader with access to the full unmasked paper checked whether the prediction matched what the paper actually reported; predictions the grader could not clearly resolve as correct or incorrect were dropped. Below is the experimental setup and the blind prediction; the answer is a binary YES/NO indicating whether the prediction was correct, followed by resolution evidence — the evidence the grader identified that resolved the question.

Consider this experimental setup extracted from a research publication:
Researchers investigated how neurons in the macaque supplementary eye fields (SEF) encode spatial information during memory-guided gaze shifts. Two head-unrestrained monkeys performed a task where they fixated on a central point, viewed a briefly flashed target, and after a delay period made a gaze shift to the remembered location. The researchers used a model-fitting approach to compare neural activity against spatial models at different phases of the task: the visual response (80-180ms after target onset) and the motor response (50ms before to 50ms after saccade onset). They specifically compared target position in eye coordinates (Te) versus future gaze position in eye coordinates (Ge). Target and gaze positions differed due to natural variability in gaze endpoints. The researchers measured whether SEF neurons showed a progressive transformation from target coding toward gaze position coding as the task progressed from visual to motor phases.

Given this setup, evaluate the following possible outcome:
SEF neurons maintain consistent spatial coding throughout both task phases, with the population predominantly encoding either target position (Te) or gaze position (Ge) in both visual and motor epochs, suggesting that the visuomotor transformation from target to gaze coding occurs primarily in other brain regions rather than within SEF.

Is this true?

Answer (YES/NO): NO